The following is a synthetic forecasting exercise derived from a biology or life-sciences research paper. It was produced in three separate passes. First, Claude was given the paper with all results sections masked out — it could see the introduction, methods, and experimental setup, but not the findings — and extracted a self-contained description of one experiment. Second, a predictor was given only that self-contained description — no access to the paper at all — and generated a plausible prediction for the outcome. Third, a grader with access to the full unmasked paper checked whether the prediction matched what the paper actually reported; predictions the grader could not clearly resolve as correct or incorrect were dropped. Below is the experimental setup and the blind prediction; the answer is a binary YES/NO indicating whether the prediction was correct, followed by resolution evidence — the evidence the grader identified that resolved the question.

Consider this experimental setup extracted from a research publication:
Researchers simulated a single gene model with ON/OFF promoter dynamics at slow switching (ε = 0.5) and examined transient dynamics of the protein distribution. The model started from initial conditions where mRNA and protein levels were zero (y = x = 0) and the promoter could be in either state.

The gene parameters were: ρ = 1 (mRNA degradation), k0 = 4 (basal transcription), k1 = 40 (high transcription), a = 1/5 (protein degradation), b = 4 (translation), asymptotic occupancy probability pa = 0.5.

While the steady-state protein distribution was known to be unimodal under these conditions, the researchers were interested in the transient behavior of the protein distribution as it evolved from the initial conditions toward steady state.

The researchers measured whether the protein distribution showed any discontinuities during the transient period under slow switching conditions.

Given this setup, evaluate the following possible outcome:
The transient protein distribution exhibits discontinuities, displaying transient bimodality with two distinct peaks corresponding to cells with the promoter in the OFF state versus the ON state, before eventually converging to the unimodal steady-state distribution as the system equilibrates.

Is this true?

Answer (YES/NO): NO